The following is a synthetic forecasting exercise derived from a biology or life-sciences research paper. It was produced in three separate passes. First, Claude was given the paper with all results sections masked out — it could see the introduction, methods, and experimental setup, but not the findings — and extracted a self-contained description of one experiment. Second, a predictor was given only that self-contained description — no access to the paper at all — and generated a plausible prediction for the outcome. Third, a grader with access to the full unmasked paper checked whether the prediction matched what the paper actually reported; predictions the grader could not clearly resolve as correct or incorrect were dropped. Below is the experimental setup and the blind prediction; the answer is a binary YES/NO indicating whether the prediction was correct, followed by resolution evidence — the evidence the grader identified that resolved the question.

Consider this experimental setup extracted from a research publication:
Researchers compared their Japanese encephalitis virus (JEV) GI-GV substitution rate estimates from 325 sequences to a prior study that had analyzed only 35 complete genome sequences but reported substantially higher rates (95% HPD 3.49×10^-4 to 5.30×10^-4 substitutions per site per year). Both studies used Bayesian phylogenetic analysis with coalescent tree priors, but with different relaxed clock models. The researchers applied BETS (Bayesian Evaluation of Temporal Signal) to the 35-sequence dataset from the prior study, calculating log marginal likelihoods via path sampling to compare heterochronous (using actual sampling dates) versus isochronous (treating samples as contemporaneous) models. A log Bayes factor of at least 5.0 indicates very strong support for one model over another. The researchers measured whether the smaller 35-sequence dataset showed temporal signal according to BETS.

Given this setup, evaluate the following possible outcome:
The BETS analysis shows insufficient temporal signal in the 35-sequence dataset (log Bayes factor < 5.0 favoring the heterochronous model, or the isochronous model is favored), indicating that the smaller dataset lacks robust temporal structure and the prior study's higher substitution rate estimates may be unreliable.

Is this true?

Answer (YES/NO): YES